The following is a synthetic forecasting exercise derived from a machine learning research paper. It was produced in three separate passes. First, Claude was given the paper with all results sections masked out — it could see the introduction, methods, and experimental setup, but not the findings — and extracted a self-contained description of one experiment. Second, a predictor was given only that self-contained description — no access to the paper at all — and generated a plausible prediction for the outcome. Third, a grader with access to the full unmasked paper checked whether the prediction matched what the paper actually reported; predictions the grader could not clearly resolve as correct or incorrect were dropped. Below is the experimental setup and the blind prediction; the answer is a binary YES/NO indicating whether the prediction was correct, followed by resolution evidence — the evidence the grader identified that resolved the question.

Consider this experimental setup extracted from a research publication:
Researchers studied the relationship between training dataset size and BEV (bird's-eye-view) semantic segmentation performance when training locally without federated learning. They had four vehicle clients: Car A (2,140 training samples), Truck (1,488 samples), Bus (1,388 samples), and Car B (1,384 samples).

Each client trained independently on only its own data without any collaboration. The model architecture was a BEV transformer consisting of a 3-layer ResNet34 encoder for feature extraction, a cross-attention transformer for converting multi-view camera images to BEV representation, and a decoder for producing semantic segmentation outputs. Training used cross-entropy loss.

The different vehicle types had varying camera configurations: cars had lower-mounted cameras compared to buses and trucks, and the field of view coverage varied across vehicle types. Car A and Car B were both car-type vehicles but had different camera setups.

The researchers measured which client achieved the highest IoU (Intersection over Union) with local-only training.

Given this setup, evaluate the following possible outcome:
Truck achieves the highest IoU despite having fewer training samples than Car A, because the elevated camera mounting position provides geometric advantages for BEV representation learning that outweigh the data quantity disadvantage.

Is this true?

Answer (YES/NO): NO